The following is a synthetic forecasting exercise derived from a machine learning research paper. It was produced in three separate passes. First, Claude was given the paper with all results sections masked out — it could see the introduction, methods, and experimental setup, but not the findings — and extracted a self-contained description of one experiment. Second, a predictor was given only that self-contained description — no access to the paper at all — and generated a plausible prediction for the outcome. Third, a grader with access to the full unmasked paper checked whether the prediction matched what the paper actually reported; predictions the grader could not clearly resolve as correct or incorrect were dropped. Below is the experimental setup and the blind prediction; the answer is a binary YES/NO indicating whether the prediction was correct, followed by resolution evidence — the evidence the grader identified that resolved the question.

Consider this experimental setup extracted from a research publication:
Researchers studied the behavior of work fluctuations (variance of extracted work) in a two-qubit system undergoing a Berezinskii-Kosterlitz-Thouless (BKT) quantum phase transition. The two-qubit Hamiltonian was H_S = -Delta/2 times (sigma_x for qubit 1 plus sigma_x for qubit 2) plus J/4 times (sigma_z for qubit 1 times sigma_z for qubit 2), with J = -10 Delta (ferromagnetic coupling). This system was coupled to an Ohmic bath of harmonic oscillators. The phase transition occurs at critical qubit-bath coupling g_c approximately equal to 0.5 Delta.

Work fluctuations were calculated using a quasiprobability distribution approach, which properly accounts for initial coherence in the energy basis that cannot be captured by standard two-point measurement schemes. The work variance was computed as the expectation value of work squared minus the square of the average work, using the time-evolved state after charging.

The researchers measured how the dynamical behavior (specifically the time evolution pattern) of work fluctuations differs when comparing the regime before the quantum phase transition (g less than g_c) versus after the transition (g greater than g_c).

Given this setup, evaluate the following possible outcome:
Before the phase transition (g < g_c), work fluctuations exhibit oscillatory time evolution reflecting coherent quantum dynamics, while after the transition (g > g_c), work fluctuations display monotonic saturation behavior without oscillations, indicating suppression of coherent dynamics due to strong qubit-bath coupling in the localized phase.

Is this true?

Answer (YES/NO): NO